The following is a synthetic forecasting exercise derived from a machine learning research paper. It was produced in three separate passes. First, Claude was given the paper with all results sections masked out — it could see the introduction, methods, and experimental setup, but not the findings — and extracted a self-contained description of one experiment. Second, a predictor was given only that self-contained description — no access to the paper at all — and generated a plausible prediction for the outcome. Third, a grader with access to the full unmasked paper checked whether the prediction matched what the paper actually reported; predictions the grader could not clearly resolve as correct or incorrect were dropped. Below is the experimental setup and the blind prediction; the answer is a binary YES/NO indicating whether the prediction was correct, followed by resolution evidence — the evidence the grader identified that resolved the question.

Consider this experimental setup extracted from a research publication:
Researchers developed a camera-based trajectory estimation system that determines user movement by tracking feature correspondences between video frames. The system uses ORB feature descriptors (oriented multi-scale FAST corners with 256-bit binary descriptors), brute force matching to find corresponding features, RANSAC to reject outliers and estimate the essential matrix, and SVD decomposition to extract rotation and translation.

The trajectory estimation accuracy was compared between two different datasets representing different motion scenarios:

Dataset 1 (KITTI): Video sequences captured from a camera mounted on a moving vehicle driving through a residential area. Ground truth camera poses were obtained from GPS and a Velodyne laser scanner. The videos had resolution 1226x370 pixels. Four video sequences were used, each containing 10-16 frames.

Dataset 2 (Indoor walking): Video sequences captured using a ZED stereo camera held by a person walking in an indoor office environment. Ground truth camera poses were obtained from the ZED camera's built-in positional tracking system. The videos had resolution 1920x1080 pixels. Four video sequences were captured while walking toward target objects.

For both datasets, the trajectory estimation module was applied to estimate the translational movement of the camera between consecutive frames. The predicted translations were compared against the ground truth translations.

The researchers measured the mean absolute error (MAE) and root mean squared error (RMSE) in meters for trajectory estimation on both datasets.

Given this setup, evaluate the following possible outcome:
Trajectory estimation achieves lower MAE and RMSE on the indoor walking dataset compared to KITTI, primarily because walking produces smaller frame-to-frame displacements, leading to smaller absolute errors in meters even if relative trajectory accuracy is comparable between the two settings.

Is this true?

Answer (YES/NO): NO